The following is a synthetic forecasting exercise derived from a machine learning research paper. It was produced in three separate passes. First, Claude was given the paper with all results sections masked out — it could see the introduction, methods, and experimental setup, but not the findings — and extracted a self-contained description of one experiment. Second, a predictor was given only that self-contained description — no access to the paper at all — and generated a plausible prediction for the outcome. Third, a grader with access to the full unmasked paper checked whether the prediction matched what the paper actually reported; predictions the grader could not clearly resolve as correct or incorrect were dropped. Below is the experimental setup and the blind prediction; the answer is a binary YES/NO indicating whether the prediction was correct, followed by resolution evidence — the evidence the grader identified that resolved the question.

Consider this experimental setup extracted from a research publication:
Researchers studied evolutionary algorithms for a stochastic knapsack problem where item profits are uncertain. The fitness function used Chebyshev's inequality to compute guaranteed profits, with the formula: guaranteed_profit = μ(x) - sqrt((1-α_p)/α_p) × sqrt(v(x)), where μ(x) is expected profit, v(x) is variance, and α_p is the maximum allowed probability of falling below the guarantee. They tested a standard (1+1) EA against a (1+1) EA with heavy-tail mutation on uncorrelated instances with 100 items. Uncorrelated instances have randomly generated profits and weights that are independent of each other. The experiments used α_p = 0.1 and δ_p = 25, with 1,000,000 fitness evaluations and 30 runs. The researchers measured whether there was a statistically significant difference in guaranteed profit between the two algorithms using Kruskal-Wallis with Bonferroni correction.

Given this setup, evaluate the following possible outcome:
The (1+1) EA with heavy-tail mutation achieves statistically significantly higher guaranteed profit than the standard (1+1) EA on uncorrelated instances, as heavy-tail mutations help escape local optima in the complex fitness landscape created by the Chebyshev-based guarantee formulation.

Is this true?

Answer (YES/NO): NO